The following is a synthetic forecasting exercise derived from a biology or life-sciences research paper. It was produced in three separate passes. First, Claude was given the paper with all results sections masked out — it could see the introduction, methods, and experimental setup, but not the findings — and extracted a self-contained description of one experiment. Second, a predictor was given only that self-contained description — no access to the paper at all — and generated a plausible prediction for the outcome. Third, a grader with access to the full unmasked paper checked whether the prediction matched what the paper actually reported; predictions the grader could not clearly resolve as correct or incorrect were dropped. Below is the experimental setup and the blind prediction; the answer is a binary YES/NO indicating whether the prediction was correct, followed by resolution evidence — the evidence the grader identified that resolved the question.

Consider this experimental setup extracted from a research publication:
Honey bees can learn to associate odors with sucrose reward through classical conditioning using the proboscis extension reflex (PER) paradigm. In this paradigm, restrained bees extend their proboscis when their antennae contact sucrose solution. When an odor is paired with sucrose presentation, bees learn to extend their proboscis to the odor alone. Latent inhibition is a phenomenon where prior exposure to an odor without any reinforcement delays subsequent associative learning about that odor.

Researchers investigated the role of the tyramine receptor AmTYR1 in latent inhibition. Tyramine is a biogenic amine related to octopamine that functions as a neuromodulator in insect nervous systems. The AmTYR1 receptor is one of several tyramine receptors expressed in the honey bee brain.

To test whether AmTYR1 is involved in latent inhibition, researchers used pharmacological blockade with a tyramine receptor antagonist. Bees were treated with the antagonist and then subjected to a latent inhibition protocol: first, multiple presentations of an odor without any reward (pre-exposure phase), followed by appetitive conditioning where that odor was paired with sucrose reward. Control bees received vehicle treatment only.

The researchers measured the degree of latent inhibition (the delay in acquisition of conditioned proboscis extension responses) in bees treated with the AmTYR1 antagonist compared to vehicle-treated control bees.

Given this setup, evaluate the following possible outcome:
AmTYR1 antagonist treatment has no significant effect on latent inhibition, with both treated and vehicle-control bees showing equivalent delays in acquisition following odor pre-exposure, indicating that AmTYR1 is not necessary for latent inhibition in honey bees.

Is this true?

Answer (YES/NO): NO